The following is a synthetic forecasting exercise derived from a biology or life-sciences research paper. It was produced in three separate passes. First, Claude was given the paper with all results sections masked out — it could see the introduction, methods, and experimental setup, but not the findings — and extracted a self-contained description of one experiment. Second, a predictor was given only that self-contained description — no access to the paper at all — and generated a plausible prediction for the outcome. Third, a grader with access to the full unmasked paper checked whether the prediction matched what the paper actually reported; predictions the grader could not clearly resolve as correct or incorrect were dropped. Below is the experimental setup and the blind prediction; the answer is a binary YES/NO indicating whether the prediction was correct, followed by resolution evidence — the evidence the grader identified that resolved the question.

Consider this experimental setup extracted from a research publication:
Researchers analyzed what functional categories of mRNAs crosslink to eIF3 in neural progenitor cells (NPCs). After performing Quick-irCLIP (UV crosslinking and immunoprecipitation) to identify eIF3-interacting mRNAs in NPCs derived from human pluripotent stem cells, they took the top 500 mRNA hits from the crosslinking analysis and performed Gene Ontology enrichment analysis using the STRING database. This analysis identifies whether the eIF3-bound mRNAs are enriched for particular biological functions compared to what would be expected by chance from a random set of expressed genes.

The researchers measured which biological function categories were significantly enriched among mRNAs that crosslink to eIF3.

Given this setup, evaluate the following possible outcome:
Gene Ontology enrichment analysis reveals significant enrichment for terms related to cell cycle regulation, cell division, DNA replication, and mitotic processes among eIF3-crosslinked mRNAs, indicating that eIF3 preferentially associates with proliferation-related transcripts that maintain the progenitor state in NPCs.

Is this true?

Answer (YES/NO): NO